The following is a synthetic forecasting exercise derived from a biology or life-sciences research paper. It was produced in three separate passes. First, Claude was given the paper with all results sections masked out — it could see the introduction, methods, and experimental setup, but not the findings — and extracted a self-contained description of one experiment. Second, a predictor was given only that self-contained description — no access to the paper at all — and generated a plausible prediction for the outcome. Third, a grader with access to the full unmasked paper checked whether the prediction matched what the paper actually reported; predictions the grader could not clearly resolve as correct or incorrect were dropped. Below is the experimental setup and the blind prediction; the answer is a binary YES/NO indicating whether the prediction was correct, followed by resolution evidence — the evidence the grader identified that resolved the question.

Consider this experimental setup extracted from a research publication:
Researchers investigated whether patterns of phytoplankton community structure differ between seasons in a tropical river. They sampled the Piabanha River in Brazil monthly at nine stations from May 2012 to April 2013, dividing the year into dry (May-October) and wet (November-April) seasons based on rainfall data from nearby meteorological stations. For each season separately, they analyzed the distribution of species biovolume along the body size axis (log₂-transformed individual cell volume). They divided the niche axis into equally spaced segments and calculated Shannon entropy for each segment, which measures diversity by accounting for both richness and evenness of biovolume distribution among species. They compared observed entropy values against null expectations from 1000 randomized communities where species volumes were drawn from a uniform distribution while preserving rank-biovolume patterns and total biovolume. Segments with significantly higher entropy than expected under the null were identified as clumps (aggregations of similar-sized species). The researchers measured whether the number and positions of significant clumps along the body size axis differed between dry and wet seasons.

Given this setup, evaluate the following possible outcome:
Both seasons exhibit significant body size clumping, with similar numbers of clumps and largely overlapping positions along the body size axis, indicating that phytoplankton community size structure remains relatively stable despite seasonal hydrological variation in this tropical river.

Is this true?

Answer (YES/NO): YES